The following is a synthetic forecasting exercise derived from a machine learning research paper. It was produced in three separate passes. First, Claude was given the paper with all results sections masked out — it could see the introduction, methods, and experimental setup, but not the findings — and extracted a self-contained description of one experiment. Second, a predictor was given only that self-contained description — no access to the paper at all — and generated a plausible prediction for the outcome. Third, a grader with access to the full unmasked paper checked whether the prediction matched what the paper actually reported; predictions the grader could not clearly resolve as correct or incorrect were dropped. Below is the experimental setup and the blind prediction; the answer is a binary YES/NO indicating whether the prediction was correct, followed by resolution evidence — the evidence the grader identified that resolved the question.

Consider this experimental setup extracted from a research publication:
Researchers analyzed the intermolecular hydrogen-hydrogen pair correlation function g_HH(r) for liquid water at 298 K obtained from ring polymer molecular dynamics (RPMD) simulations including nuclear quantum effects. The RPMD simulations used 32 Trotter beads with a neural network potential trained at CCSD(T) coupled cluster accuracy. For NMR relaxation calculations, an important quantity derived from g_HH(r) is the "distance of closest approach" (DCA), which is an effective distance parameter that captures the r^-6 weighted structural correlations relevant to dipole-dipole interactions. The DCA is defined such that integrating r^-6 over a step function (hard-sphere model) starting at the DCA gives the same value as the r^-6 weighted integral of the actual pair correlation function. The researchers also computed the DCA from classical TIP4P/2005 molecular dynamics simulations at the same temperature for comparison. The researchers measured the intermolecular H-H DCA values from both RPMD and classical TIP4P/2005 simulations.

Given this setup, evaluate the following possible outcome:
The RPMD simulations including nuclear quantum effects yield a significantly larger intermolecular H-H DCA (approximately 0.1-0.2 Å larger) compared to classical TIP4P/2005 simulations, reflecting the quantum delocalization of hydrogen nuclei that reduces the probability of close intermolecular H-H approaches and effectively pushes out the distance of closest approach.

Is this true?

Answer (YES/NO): NO